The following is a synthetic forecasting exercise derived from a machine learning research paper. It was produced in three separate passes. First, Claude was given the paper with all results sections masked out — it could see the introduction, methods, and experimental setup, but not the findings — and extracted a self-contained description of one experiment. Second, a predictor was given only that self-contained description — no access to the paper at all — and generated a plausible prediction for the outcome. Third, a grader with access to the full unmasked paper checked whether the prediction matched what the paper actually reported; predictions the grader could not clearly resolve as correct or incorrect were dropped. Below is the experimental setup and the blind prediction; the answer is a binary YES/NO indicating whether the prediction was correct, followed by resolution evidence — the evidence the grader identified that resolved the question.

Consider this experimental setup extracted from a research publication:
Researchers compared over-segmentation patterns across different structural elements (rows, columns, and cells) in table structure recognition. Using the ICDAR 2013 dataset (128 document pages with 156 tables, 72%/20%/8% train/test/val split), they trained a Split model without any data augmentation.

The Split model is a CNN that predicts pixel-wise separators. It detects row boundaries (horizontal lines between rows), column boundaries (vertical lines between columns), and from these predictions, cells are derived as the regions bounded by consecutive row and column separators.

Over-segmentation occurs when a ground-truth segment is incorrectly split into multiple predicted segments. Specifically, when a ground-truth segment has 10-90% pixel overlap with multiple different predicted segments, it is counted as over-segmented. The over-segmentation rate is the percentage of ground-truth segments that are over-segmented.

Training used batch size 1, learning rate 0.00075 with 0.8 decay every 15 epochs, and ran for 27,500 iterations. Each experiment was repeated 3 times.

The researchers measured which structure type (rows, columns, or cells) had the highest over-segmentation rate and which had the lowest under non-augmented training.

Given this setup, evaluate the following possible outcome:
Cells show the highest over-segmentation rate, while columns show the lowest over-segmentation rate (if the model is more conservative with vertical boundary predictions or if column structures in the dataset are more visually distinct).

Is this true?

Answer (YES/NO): NO